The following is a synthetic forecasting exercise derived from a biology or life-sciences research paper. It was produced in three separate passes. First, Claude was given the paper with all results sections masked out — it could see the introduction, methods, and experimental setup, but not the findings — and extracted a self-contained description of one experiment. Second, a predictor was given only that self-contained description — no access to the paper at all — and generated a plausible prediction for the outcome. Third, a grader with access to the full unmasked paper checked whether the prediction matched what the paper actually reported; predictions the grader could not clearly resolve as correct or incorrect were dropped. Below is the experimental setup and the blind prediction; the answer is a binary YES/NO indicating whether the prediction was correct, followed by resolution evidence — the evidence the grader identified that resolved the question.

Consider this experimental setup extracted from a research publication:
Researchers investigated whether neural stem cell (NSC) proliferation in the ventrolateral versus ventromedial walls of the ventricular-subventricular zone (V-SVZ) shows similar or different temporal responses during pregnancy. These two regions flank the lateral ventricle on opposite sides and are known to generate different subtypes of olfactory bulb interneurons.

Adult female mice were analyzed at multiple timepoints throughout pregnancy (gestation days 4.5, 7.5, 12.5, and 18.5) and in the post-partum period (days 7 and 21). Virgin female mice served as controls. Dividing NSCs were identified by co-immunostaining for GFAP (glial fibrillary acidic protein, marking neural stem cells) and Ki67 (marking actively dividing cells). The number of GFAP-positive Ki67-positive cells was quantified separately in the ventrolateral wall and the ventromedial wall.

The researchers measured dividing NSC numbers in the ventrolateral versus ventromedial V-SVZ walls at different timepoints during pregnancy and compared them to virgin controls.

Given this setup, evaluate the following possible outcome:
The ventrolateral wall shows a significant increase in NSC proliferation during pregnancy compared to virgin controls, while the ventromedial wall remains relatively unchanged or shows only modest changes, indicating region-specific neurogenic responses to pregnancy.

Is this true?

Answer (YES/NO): NO